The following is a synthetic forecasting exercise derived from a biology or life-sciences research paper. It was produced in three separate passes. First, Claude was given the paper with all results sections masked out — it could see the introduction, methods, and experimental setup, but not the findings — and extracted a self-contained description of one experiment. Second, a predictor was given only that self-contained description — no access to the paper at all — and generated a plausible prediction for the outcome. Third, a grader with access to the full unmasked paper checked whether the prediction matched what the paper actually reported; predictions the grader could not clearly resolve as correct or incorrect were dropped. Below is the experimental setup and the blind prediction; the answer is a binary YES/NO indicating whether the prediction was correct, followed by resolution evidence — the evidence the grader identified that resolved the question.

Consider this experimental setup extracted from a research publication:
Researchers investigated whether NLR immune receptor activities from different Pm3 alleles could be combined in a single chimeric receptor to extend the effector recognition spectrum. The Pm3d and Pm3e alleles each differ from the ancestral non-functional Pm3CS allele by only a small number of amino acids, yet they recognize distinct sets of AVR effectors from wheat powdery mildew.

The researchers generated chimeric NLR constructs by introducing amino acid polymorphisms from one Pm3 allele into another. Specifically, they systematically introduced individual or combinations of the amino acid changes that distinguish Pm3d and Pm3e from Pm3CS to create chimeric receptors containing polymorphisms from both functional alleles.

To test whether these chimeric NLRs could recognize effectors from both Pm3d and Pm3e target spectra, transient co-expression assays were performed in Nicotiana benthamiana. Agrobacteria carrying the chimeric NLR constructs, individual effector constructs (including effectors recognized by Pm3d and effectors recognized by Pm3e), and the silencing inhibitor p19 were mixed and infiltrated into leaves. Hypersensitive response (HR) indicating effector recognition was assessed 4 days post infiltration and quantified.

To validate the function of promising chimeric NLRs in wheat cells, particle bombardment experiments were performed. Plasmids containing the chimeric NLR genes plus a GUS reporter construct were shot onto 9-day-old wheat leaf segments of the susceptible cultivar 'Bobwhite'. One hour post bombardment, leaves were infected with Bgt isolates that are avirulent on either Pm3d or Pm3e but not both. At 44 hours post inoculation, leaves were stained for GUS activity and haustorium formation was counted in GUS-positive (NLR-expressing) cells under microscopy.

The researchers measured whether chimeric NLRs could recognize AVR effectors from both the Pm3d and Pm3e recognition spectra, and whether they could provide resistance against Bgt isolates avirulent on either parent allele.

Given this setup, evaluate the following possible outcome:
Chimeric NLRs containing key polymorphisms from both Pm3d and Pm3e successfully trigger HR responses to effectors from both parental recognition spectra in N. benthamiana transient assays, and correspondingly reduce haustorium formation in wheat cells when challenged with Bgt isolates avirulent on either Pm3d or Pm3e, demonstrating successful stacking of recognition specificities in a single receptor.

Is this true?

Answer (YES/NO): YES